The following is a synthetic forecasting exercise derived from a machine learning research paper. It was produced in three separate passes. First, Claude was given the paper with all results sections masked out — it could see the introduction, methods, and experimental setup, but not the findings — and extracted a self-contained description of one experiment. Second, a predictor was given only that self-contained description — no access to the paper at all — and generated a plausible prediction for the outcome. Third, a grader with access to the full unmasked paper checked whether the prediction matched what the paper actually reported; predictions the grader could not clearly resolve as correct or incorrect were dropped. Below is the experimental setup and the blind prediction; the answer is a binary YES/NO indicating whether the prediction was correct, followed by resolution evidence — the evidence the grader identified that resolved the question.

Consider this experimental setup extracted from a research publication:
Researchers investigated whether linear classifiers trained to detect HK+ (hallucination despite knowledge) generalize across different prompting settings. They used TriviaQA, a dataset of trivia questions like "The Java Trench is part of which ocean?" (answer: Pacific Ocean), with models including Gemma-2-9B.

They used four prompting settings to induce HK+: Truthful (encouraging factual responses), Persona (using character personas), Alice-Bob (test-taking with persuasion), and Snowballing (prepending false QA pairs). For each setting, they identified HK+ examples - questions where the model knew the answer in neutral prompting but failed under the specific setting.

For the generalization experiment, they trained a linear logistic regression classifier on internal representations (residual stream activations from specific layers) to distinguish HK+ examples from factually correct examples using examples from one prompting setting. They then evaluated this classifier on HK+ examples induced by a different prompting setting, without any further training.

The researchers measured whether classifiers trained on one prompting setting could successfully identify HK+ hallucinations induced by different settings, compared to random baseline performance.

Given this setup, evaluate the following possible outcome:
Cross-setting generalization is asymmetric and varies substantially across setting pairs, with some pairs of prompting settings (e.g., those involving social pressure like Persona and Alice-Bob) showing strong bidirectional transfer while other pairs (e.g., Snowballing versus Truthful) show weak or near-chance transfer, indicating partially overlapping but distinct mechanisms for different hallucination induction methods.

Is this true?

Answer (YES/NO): NO